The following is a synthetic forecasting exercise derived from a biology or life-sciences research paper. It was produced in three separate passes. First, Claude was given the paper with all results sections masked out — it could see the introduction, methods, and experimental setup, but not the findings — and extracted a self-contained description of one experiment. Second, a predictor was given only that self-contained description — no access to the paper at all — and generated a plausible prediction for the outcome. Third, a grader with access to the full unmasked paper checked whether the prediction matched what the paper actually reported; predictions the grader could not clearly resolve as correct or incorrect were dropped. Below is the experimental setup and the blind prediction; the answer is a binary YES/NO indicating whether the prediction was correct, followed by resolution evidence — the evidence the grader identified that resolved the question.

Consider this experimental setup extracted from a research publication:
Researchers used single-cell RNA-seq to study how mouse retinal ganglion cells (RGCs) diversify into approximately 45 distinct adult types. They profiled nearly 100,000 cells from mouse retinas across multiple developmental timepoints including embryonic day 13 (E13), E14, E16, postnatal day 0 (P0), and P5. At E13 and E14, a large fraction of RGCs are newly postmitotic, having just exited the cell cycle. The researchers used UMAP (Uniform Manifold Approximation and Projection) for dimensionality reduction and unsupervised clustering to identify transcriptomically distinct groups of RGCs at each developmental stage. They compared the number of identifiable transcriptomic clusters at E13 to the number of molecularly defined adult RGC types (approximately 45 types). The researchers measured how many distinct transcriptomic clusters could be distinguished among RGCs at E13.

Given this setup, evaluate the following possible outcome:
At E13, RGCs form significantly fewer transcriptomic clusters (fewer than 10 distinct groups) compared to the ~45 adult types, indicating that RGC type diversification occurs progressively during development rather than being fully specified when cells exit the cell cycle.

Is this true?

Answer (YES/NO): NO